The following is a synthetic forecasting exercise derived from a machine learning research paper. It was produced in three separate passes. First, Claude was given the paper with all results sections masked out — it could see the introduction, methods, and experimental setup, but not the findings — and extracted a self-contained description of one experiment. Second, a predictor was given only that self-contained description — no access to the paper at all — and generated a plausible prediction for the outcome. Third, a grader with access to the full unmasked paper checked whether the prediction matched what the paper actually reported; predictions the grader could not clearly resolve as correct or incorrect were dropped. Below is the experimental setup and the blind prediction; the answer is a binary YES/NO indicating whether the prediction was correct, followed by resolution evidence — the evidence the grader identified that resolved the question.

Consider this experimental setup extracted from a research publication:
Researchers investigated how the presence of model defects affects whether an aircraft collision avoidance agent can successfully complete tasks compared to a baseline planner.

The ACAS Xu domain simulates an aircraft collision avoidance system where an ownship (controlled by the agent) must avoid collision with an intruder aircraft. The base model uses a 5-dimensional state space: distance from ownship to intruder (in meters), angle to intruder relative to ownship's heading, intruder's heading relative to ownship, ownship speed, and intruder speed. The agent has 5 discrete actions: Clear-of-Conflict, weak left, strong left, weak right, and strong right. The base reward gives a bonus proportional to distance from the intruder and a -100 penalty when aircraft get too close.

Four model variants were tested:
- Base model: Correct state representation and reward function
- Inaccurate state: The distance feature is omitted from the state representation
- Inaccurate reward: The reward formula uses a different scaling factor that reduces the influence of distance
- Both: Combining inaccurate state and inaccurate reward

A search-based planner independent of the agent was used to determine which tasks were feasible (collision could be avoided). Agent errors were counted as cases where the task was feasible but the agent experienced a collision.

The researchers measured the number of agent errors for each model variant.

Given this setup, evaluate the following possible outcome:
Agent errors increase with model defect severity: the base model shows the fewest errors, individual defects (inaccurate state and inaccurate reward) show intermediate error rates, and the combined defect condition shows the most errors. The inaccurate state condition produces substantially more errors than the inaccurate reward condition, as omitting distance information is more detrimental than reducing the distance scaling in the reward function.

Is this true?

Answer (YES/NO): NO